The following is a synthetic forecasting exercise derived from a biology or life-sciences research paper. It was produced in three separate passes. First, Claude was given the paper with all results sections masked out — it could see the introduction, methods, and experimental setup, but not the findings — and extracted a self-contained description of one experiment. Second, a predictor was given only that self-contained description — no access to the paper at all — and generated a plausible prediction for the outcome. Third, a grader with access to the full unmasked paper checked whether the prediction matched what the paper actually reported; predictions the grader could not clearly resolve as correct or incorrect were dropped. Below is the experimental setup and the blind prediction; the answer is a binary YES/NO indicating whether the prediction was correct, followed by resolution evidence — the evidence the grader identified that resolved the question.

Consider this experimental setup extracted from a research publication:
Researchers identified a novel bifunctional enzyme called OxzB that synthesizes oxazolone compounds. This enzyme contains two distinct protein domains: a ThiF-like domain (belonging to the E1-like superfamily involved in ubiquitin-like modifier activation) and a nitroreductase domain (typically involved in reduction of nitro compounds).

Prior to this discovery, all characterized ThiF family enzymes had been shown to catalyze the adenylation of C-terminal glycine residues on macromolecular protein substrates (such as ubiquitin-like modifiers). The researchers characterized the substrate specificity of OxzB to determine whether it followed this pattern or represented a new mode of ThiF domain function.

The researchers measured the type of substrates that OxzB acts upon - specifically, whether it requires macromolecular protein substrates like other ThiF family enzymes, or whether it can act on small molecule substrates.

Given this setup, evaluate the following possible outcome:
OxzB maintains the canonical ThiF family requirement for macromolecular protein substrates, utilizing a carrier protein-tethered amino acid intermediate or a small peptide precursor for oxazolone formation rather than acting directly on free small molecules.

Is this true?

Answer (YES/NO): NO